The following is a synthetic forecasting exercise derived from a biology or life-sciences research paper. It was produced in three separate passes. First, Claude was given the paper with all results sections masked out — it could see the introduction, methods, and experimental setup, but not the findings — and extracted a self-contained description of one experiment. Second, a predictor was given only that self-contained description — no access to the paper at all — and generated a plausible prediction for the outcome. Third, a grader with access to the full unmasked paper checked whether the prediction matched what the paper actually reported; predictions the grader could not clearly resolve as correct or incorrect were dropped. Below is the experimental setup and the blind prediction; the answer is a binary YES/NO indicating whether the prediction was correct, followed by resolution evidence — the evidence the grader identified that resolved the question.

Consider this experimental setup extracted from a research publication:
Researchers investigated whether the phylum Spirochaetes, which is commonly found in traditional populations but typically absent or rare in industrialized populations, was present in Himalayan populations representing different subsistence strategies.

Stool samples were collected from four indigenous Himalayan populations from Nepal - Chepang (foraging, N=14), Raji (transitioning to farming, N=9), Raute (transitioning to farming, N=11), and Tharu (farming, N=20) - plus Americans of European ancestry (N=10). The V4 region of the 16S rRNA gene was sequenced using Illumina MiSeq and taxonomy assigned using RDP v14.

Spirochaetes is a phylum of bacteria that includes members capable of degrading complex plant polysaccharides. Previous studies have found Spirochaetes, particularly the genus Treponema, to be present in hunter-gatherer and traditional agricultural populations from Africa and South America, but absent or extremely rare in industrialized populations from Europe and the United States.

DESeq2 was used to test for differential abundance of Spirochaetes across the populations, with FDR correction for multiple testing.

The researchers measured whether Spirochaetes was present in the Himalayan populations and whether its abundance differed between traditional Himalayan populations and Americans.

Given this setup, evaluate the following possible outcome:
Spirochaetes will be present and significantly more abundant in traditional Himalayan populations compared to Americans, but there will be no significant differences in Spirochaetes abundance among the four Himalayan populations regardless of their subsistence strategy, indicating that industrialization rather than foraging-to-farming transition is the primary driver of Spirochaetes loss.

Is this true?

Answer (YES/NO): NO